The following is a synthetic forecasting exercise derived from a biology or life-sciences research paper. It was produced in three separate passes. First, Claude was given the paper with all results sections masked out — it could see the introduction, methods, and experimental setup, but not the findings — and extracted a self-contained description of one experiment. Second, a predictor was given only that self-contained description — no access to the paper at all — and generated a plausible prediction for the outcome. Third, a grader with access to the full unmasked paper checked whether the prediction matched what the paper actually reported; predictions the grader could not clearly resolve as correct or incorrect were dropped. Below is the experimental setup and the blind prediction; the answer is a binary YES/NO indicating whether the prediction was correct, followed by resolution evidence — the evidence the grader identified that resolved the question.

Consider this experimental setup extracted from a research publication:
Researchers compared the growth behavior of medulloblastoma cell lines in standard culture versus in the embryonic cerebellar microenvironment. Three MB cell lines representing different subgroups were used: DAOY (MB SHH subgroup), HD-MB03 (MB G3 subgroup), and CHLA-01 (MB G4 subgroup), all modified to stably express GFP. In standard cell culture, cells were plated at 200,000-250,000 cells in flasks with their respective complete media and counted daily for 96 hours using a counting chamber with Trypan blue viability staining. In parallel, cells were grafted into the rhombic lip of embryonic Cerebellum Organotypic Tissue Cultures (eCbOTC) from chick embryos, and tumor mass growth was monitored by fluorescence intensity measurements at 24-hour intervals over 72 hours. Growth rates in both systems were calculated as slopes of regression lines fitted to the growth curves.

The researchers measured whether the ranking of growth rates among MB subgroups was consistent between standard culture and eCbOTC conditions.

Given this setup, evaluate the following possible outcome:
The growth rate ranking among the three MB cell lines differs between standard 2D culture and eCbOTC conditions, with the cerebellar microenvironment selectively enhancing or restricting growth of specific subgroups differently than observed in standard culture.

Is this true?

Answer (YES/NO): YES